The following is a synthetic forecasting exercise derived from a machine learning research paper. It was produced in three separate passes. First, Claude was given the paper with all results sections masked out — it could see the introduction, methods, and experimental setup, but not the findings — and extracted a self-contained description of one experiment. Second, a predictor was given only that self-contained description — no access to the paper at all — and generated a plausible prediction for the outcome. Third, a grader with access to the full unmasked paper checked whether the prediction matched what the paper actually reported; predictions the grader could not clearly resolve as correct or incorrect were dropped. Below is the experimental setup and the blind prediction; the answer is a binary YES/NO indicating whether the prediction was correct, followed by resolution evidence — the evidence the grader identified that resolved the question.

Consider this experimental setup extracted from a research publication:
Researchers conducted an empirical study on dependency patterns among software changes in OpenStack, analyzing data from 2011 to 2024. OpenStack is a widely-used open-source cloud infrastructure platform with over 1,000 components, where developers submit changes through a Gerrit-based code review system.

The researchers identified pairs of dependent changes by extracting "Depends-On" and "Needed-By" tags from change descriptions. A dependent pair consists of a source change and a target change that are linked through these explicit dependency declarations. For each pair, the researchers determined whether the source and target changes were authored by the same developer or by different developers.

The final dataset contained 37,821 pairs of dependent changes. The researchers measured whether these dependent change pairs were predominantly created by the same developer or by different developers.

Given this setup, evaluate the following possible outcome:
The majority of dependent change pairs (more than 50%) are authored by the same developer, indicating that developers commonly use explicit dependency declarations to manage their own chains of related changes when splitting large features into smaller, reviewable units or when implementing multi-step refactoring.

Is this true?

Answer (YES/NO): YES